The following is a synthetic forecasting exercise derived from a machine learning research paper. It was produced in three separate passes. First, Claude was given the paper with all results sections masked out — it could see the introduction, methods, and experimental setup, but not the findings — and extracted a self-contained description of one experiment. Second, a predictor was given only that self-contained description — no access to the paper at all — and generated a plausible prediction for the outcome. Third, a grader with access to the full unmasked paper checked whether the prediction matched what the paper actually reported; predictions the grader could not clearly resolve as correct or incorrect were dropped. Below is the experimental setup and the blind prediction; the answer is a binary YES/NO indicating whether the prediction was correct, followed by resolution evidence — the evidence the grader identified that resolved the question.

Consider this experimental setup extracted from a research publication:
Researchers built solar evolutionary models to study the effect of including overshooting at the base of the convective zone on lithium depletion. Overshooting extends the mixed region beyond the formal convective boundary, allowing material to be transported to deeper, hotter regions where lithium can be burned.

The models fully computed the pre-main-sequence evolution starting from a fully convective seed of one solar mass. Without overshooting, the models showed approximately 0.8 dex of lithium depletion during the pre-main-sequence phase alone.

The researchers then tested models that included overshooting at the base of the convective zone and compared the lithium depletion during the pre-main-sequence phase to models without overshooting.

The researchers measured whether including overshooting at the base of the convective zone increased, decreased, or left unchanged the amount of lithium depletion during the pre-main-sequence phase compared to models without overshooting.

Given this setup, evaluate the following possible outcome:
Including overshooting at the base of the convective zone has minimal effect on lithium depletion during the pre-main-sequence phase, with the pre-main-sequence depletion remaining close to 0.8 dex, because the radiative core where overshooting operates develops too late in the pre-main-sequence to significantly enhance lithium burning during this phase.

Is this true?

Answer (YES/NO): NO